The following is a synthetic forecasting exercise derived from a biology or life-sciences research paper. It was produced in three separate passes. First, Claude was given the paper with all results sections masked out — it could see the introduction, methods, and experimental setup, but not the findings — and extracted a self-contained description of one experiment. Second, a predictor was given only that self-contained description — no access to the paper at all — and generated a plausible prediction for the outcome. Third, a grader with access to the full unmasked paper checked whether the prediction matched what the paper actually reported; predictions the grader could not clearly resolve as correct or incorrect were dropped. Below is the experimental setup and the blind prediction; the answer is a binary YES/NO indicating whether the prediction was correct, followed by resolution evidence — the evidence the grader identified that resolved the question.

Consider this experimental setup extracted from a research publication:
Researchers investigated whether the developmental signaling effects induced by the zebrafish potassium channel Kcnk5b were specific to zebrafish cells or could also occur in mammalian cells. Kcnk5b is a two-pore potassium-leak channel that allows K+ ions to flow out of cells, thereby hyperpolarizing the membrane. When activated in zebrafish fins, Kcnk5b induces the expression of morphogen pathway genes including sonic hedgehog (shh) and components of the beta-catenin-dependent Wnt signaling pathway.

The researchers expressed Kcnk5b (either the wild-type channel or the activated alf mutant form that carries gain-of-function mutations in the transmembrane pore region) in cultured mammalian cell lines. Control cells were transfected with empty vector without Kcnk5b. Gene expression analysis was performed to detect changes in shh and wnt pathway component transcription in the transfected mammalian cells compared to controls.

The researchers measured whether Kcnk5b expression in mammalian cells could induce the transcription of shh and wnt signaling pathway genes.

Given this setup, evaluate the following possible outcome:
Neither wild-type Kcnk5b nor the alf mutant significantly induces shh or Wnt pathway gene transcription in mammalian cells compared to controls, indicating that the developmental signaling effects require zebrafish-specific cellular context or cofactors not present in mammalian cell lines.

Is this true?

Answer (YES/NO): NO